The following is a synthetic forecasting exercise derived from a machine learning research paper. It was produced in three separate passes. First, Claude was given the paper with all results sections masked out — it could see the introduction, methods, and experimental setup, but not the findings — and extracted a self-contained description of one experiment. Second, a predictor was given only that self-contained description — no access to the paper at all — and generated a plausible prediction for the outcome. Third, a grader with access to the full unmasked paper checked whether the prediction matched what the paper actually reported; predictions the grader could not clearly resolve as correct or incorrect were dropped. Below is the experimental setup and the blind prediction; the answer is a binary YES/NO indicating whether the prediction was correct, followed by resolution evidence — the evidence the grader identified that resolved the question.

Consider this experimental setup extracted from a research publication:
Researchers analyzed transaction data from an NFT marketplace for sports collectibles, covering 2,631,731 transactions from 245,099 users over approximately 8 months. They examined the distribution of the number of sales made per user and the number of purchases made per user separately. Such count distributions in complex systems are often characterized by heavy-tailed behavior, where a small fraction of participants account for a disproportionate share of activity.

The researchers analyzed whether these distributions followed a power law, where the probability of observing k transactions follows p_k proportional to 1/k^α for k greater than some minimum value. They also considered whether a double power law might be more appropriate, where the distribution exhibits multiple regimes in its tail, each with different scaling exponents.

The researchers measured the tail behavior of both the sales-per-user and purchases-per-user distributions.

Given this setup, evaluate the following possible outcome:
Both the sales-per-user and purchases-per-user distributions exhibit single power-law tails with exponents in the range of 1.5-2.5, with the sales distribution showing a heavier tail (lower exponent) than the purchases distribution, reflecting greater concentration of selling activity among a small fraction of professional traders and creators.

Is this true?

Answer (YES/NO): NO